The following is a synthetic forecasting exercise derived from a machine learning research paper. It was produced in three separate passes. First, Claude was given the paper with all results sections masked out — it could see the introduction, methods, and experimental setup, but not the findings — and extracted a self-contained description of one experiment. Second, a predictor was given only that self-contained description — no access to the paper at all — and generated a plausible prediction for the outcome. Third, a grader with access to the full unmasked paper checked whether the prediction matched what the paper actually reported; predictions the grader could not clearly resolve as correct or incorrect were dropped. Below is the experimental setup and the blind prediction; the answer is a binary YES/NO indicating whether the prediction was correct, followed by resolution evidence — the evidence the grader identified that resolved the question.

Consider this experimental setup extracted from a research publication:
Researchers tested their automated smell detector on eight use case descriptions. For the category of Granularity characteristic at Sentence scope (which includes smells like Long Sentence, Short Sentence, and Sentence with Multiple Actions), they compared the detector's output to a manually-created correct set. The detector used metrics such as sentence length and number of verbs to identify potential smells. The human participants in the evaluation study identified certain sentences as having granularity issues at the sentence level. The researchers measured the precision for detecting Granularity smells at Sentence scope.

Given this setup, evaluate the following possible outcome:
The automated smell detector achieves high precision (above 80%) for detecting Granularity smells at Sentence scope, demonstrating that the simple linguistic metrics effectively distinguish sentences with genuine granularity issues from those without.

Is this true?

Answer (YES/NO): NO